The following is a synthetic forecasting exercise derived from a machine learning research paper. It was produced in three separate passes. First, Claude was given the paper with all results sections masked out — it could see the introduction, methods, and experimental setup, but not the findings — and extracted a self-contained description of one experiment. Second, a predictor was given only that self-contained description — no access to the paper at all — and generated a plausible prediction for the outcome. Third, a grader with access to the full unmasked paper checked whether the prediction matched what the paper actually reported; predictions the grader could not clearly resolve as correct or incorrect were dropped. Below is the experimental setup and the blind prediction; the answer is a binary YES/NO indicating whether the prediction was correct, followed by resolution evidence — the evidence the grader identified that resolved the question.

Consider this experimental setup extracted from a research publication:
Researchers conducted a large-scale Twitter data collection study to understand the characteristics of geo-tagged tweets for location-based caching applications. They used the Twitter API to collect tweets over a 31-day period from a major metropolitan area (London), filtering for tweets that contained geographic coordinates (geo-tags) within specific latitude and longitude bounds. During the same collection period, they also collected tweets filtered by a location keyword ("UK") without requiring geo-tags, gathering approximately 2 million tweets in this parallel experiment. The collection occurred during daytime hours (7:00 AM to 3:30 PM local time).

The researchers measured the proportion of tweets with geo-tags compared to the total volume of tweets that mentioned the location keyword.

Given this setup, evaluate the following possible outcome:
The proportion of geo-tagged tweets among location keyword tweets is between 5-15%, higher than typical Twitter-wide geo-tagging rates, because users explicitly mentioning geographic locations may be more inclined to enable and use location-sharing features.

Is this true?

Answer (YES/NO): NO